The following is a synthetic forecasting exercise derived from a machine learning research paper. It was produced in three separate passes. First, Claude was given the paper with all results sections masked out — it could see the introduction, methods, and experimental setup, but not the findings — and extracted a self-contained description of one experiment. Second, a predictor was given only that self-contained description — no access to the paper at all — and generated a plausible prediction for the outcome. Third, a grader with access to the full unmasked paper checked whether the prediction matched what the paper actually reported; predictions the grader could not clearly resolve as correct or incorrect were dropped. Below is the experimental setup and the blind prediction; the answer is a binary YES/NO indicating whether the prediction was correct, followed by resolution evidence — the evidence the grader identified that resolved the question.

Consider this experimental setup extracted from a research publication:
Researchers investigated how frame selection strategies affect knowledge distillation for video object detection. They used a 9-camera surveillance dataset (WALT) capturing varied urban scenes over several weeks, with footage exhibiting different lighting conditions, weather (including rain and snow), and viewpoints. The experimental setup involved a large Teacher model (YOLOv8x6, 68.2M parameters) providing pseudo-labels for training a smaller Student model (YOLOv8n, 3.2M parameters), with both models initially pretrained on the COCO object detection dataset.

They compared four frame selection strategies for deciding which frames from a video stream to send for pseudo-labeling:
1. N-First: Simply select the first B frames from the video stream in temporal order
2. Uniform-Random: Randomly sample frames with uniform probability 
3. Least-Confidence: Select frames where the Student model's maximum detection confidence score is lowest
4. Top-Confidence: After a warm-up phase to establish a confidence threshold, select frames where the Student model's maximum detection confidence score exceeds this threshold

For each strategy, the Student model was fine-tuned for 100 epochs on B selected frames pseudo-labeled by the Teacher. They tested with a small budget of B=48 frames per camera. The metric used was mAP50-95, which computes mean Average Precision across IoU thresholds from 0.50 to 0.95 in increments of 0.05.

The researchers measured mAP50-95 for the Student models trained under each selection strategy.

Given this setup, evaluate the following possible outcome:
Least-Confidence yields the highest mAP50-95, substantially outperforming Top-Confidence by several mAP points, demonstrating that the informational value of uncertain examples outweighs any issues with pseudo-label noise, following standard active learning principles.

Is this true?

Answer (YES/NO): NO